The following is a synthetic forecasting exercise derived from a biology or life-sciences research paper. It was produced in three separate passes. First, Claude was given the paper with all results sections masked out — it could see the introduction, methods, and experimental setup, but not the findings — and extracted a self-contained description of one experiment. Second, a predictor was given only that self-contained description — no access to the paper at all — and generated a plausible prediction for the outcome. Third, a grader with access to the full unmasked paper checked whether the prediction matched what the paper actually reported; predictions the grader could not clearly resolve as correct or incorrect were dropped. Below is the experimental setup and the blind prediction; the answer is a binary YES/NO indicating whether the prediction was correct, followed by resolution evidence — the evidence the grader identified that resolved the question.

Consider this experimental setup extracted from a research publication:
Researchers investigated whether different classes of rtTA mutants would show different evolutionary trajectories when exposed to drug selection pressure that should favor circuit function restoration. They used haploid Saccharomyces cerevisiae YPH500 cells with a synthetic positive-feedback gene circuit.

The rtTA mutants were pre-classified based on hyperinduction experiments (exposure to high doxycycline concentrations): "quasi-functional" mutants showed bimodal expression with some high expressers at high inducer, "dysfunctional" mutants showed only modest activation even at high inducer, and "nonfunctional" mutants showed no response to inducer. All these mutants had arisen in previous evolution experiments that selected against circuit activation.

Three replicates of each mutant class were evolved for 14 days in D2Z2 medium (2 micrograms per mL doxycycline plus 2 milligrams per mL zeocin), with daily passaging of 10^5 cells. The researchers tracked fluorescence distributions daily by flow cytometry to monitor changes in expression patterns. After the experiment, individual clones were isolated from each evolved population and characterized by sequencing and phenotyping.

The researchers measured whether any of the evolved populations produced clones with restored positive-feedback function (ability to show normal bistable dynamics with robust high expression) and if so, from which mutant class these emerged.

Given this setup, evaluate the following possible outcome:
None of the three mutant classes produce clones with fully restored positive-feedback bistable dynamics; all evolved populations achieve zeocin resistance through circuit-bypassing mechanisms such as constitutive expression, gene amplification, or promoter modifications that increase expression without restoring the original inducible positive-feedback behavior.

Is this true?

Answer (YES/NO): NO